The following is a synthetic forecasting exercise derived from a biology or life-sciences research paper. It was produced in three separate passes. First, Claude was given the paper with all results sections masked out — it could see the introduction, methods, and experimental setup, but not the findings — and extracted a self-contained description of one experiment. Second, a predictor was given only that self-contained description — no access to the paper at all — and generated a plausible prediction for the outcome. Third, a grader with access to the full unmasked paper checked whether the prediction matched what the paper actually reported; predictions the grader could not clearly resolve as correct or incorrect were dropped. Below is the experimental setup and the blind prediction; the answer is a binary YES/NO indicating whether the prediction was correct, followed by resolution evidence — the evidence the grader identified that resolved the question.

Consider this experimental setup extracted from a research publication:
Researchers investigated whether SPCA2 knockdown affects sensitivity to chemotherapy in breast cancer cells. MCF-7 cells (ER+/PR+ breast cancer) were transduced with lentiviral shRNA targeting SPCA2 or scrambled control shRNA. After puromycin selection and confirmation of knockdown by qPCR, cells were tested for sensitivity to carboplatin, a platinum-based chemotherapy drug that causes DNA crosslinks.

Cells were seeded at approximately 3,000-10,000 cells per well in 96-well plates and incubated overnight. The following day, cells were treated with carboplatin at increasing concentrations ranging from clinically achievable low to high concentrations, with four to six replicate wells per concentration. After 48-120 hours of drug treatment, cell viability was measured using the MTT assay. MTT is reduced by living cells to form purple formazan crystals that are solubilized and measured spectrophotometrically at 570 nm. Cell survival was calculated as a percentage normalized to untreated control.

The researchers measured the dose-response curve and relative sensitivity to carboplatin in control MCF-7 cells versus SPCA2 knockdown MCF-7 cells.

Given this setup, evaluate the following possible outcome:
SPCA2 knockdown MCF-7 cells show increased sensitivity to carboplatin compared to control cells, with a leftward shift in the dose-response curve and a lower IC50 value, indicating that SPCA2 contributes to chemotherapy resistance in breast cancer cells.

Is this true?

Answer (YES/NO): YES